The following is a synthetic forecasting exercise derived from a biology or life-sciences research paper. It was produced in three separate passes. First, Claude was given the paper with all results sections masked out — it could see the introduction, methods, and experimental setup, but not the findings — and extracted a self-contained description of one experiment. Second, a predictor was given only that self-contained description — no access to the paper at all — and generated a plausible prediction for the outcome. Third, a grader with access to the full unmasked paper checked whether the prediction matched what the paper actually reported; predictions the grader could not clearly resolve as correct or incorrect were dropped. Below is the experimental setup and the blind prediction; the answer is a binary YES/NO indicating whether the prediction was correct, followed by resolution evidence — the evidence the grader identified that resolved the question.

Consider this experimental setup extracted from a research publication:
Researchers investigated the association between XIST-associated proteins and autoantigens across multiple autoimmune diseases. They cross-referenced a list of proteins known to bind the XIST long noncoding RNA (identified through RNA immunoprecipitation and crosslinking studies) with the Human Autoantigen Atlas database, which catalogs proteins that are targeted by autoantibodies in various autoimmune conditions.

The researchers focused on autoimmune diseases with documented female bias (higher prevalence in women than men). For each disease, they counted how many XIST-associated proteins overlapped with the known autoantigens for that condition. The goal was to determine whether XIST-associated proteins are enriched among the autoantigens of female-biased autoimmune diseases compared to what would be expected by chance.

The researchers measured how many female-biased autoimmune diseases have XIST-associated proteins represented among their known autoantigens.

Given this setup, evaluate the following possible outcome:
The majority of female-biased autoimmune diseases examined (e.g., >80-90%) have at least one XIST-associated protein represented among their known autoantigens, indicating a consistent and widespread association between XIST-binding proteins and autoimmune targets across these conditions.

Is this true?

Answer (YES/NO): NO